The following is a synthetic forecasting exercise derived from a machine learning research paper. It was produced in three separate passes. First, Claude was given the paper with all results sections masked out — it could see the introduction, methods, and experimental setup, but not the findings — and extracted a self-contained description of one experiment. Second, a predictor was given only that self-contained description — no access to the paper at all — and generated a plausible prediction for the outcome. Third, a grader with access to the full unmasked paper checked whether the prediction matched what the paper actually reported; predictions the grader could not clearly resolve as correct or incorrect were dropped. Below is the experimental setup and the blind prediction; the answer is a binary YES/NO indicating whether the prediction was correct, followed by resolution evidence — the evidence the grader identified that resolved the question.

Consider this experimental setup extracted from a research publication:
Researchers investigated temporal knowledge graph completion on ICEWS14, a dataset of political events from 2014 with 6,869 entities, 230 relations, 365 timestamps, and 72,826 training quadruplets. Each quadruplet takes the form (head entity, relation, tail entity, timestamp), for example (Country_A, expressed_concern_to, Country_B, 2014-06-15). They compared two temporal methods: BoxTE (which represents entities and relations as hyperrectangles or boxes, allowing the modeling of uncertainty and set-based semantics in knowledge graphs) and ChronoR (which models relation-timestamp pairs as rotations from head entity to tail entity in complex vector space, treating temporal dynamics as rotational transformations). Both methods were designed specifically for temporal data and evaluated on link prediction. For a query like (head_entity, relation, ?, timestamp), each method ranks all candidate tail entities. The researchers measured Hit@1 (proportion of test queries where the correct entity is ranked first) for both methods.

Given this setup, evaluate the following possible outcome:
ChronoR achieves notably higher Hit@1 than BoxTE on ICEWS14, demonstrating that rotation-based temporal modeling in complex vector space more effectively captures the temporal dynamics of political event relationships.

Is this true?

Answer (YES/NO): NO